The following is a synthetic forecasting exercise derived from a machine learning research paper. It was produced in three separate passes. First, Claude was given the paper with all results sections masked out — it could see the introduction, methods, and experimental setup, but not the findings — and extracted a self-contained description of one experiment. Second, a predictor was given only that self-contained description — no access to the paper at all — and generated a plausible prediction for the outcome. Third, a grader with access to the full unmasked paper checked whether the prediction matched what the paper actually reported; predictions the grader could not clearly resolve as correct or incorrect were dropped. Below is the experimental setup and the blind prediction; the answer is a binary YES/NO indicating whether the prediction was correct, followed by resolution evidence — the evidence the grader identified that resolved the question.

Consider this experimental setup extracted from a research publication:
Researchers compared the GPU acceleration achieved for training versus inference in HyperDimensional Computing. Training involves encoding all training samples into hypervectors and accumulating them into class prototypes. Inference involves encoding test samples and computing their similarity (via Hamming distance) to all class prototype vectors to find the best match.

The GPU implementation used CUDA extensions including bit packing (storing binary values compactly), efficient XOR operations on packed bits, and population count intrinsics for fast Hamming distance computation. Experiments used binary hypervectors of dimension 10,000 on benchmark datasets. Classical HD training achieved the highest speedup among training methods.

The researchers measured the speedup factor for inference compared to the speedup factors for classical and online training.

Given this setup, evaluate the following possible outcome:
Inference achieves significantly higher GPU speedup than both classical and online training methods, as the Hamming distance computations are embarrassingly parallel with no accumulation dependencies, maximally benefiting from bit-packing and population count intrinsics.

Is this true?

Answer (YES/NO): NO